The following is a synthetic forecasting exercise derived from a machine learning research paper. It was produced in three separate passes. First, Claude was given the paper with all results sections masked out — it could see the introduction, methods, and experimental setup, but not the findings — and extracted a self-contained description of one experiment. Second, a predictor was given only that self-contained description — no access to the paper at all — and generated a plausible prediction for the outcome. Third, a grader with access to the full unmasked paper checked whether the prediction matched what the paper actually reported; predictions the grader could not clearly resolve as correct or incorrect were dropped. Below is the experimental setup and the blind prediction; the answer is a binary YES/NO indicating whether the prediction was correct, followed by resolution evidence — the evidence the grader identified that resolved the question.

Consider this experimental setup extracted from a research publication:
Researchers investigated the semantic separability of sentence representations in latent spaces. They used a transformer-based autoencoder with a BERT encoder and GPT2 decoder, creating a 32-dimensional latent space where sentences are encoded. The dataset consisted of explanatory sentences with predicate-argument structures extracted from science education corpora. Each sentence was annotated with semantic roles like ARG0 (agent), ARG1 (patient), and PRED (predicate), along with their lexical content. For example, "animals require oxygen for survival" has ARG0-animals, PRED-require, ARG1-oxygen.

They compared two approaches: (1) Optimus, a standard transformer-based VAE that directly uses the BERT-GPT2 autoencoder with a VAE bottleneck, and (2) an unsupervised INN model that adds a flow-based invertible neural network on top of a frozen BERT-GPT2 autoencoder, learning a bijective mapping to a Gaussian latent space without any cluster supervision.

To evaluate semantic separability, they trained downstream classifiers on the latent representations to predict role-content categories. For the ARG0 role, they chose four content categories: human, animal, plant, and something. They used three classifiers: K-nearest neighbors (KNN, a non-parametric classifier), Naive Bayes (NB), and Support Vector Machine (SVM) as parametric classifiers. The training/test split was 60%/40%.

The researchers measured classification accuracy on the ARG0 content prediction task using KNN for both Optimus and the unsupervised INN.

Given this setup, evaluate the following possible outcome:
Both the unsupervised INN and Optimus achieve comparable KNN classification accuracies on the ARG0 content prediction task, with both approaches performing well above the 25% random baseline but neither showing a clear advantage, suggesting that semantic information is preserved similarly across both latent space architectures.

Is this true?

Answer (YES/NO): NO